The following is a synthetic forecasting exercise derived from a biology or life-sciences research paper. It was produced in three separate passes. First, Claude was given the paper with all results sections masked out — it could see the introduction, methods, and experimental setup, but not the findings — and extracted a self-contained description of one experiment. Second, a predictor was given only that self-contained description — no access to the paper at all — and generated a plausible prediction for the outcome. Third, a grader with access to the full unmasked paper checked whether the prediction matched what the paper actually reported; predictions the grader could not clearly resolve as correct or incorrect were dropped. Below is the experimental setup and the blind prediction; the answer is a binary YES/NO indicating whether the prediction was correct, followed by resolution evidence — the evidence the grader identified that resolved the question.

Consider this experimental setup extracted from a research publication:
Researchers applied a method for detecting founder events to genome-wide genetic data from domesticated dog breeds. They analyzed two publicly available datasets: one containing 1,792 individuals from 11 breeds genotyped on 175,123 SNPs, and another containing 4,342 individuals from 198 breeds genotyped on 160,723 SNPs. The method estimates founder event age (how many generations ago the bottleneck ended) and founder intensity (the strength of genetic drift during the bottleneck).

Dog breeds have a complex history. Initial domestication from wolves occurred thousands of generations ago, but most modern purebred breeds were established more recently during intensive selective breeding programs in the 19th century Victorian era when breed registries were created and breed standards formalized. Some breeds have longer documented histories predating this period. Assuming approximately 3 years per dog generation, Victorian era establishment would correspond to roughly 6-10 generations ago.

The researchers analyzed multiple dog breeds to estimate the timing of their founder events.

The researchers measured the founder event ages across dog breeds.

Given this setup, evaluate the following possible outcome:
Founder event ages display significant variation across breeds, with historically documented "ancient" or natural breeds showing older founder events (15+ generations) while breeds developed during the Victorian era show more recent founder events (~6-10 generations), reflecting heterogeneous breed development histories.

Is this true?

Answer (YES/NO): NO